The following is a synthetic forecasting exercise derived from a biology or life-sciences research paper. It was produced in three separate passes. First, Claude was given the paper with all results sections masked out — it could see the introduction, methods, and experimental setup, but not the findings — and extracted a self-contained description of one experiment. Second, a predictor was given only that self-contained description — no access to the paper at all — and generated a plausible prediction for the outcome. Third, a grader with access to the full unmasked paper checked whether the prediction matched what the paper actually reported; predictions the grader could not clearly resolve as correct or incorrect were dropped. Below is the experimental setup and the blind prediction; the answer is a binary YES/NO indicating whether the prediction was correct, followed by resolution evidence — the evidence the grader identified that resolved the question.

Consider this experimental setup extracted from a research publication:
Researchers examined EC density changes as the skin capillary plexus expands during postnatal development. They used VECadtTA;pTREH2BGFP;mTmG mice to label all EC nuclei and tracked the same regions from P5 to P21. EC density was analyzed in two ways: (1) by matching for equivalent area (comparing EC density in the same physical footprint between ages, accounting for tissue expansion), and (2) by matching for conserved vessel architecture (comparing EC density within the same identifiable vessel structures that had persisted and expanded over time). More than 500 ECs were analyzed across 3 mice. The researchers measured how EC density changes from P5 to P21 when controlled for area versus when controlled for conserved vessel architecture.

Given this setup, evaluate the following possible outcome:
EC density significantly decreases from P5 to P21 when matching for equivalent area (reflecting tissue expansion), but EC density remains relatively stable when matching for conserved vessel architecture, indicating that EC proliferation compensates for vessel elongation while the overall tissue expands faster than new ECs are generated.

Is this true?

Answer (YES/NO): NO